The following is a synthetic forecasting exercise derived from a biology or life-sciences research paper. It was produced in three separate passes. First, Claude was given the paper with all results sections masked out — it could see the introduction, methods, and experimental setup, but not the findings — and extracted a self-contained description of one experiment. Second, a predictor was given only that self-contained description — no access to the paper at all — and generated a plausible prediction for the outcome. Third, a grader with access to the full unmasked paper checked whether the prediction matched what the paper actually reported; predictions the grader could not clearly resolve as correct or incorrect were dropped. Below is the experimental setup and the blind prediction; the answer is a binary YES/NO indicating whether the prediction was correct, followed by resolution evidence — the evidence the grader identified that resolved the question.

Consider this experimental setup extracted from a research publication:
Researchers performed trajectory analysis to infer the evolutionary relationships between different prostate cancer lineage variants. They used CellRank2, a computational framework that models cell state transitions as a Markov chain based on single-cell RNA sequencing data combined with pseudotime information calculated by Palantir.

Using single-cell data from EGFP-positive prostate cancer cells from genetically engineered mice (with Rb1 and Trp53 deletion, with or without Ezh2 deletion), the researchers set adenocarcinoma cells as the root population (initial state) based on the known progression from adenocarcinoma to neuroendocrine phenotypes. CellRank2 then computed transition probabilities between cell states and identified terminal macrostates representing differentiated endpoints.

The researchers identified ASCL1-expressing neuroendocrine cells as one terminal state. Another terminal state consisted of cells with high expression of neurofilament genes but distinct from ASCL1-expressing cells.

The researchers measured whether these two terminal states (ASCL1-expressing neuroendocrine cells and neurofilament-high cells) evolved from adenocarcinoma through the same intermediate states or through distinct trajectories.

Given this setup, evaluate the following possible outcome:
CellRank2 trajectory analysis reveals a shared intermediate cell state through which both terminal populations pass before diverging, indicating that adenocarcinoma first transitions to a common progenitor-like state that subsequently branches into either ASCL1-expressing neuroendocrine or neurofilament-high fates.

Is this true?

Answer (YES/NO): NO